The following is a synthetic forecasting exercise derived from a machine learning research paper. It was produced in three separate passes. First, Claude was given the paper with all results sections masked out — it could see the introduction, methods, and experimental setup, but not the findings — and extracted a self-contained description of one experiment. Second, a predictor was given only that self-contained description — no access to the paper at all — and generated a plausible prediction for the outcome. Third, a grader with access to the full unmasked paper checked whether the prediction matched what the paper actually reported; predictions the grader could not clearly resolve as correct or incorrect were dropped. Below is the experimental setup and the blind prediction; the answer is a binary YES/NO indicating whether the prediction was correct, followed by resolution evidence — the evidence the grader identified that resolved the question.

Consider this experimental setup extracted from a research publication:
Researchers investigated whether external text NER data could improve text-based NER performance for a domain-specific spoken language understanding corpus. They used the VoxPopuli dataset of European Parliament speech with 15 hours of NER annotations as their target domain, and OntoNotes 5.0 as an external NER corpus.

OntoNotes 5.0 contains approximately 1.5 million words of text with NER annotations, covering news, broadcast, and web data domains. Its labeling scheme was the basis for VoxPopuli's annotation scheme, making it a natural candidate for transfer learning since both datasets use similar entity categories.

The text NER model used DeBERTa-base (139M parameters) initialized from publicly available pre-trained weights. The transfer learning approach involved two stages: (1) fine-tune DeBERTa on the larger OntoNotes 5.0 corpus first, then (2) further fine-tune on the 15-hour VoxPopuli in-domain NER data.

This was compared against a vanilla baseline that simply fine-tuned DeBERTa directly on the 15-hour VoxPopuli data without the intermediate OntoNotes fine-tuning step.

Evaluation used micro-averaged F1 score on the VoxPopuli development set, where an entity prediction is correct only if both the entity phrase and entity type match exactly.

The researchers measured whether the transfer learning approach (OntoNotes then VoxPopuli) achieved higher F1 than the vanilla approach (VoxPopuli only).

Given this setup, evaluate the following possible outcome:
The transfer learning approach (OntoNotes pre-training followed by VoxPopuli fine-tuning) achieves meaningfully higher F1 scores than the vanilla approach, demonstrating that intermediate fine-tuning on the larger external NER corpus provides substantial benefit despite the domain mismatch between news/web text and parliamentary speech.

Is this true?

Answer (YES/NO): NO